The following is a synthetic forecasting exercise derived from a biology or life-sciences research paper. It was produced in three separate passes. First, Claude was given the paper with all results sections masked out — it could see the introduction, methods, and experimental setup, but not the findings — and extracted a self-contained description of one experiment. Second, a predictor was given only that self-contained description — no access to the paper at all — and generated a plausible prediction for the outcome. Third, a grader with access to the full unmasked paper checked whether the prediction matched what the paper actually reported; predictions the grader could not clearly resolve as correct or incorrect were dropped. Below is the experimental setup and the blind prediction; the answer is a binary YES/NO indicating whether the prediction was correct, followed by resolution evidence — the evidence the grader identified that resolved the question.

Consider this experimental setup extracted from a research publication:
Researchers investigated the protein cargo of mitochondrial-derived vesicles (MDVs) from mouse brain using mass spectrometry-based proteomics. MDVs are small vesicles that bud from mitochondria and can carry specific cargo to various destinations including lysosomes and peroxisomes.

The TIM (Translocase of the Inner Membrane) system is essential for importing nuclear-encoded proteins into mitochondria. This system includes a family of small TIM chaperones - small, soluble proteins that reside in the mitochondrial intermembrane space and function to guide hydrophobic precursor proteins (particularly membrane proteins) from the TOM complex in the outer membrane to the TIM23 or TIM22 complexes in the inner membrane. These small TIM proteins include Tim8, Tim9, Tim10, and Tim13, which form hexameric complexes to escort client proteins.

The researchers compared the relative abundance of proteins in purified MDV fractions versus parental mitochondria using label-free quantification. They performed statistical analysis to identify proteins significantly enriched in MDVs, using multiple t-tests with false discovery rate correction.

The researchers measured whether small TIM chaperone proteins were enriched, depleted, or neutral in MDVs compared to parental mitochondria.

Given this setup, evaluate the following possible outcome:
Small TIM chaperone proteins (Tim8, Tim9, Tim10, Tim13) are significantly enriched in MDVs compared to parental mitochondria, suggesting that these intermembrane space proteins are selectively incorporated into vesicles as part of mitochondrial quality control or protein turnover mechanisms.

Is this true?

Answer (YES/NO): YES